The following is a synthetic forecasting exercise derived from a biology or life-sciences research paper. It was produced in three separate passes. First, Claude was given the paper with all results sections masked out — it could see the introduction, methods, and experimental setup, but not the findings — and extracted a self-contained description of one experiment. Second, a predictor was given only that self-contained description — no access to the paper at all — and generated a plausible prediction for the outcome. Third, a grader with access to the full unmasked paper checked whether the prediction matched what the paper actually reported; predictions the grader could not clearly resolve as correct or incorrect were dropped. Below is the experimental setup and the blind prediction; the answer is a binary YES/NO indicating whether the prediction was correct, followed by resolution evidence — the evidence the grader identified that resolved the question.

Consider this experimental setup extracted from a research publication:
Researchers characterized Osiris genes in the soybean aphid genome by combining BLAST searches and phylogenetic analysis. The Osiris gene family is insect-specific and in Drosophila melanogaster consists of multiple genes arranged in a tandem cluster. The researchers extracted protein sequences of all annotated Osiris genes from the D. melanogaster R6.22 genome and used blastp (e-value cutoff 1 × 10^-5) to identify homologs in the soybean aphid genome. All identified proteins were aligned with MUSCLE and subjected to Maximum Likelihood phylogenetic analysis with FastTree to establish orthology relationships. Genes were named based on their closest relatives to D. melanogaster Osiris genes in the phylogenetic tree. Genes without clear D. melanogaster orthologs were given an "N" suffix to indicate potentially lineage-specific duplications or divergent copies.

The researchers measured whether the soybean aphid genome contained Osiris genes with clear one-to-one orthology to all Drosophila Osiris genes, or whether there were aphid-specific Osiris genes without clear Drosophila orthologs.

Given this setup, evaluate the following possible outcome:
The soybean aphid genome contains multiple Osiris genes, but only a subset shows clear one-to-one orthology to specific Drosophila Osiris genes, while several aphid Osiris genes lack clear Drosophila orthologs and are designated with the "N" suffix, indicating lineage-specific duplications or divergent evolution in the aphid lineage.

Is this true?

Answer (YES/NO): YES